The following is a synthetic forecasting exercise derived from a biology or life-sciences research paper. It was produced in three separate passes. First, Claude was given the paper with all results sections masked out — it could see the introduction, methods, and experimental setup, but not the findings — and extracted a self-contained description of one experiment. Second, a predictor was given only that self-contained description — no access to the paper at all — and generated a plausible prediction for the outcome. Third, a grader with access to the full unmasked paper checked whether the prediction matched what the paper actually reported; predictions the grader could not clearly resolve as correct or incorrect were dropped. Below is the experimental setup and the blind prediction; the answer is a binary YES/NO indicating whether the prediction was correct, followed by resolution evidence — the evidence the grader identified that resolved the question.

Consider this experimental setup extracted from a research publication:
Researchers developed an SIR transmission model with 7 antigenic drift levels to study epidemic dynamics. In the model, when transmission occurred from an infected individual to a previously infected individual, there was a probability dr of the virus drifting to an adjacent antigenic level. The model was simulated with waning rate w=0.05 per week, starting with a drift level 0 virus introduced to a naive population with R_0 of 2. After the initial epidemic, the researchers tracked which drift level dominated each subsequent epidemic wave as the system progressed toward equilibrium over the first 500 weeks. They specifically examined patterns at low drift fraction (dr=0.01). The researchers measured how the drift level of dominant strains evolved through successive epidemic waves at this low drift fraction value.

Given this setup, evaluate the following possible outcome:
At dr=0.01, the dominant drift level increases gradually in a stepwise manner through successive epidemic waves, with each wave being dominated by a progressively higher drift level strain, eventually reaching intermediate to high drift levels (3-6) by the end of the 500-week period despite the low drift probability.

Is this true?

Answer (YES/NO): YES